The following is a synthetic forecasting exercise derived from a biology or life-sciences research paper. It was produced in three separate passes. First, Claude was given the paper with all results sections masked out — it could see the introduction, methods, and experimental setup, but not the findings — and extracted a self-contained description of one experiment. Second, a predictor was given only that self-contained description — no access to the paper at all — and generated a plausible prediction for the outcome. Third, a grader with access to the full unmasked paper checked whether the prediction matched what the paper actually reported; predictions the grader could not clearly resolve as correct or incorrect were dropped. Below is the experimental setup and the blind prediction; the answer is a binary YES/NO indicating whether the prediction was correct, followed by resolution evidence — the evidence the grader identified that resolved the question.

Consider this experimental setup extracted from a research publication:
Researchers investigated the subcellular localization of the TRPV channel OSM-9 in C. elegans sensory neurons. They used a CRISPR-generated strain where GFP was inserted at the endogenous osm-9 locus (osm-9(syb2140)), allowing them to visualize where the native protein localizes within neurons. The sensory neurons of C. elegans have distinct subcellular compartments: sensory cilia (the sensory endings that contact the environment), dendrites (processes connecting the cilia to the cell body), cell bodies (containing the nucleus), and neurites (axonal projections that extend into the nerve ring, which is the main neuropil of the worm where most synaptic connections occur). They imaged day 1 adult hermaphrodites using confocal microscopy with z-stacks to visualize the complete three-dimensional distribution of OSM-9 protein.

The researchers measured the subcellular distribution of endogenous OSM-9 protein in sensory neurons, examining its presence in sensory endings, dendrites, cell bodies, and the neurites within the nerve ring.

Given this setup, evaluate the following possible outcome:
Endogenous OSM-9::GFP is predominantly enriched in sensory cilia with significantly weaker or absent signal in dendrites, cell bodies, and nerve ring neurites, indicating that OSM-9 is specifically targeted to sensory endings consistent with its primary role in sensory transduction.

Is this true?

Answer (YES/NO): NO